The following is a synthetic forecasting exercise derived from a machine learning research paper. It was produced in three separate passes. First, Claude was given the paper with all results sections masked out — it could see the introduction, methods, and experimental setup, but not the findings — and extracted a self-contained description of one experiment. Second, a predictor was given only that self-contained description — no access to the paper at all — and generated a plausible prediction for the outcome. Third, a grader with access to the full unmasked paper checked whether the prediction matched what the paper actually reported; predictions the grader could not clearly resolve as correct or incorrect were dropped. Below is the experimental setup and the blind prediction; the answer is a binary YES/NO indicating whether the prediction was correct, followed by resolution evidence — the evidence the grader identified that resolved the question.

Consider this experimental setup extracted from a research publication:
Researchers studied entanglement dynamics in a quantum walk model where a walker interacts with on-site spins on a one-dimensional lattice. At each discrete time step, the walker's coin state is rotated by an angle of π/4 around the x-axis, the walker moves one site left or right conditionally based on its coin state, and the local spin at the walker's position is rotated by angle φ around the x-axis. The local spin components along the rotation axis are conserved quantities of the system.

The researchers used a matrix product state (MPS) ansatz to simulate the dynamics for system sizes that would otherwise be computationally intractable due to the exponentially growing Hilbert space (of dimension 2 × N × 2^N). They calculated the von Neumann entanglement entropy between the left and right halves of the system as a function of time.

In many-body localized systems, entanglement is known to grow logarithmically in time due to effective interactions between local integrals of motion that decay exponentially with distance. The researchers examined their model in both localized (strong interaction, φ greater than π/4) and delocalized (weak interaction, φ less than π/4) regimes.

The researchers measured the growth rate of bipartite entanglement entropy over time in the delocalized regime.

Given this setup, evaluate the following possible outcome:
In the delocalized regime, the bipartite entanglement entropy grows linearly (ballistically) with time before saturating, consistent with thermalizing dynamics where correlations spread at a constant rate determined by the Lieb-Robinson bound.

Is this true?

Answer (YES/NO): NO